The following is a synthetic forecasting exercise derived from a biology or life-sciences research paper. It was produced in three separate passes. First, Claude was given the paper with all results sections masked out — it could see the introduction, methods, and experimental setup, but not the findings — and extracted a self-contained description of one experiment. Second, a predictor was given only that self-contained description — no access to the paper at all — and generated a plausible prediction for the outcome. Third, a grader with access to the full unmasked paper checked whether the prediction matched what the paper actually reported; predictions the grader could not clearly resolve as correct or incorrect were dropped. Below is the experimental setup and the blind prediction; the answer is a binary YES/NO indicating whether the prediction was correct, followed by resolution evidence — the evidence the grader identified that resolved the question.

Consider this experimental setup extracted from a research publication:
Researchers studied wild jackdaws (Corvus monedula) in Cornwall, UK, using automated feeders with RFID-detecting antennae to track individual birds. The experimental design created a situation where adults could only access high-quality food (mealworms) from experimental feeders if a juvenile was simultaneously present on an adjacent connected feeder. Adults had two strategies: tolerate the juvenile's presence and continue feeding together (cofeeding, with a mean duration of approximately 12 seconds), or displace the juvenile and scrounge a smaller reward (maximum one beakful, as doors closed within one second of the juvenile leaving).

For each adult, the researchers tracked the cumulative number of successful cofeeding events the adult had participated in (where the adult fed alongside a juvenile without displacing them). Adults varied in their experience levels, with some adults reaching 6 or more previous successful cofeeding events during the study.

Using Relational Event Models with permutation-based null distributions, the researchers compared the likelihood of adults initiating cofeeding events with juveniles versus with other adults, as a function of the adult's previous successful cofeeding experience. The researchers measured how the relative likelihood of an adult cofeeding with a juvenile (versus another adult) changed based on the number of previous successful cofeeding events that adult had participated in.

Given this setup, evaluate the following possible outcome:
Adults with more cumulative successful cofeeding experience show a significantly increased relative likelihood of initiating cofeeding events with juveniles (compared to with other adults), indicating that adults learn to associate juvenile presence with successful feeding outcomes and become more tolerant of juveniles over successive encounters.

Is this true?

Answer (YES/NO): YES